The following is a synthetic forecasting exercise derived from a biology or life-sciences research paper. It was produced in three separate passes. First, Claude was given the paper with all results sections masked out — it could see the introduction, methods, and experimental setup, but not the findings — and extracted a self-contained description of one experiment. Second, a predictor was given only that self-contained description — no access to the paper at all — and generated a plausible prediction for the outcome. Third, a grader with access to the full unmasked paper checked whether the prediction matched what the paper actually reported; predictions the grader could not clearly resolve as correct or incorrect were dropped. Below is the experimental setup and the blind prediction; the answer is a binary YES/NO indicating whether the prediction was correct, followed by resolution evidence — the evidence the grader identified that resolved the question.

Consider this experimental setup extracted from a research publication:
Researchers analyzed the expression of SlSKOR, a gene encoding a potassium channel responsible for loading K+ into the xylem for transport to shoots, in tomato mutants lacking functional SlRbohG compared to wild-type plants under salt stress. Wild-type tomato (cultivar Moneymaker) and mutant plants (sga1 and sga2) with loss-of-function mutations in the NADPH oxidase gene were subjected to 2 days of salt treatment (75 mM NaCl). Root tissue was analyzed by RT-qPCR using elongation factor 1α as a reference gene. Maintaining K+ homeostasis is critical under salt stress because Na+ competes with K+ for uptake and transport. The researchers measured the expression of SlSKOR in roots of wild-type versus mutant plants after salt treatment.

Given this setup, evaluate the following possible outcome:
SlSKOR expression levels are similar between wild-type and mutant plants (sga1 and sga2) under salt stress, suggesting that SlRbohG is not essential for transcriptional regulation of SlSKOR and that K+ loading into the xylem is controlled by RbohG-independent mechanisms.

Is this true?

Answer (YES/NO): NO